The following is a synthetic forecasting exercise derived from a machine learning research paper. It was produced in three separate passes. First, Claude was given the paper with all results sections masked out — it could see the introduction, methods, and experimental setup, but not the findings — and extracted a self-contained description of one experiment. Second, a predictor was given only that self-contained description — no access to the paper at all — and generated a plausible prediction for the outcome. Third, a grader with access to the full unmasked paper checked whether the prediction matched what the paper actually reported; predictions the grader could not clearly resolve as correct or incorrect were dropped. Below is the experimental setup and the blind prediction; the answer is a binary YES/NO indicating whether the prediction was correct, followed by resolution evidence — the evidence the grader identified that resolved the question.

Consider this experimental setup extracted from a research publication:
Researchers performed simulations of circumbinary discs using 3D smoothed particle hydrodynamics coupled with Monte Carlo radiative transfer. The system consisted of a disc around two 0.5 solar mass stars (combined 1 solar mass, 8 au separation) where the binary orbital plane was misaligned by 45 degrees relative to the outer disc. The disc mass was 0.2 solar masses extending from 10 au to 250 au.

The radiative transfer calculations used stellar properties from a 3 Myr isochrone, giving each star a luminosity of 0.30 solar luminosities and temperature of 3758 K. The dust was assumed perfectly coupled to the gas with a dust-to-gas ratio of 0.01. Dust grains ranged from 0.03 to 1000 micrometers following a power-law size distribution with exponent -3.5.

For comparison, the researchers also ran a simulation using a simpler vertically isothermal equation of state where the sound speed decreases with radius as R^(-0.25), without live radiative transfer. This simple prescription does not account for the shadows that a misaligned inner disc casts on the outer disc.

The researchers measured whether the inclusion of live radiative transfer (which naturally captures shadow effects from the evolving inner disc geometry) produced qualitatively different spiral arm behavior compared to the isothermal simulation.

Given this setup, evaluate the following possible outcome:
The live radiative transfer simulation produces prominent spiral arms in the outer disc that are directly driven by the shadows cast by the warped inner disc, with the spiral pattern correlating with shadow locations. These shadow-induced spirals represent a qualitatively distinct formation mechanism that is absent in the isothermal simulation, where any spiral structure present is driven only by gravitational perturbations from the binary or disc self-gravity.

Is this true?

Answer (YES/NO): NO